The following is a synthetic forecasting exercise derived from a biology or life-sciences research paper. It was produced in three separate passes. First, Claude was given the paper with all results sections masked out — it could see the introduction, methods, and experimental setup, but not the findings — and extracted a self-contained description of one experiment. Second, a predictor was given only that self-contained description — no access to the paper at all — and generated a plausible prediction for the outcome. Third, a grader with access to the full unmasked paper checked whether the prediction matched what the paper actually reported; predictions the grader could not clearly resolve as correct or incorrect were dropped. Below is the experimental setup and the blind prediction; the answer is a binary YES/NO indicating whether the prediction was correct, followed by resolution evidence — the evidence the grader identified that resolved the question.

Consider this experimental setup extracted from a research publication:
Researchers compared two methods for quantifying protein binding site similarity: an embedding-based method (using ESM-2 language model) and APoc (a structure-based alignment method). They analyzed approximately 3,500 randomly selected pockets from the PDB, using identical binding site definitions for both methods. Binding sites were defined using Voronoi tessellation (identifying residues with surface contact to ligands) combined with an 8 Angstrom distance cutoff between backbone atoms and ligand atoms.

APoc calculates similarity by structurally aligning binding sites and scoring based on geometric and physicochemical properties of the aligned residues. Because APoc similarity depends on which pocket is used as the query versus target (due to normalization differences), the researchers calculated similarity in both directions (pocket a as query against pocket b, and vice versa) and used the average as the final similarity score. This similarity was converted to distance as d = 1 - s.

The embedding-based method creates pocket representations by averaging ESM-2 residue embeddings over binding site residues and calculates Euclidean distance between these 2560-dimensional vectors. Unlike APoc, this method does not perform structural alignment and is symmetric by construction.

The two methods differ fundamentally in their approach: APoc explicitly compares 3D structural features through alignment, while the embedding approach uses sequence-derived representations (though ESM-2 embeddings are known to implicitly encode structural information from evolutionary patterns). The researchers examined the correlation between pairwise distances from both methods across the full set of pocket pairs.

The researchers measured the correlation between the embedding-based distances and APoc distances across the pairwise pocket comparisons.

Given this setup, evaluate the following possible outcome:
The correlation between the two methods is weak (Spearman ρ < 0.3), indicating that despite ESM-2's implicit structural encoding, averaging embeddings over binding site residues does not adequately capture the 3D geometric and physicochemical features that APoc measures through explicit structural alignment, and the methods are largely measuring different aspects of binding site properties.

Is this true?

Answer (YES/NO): NO